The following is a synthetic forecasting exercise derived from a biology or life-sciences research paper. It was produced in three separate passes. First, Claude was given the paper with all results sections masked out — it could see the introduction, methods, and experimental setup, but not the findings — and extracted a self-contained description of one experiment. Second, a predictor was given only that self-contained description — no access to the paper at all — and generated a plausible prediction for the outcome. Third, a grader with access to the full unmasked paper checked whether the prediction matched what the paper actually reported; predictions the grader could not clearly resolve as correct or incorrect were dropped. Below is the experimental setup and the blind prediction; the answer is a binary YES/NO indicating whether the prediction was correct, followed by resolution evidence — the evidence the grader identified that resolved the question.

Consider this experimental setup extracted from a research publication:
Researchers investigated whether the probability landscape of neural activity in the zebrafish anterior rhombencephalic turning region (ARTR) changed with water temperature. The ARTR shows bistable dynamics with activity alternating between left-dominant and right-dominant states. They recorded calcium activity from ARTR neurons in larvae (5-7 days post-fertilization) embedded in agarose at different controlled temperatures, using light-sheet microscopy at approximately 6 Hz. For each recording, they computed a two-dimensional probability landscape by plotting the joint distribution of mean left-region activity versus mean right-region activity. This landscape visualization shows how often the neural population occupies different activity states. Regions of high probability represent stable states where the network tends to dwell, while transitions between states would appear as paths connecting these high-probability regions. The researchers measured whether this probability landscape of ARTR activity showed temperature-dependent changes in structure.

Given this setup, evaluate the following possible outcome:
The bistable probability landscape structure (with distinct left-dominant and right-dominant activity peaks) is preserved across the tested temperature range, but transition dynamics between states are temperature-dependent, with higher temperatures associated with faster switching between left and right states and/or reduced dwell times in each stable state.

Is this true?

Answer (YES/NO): NO